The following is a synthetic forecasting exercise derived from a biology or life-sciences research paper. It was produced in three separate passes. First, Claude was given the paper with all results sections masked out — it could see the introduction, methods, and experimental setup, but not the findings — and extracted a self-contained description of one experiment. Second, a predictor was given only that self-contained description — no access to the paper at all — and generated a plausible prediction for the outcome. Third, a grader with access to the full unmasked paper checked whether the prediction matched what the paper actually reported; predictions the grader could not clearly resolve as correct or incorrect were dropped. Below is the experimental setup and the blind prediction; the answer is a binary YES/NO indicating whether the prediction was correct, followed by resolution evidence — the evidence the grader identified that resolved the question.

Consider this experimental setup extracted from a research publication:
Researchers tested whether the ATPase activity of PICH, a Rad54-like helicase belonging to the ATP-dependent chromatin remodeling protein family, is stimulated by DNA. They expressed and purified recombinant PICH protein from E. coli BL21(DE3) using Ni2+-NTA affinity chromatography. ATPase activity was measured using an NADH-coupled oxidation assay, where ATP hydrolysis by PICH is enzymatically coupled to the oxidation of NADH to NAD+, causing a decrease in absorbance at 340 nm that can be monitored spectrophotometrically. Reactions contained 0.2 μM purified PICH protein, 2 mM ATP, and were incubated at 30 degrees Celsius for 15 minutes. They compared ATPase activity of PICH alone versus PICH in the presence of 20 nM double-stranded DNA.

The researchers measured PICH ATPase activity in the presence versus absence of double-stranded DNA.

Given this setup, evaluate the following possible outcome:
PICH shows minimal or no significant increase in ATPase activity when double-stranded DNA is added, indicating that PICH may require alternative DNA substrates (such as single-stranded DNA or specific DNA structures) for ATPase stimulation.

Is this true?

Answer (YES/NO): NO